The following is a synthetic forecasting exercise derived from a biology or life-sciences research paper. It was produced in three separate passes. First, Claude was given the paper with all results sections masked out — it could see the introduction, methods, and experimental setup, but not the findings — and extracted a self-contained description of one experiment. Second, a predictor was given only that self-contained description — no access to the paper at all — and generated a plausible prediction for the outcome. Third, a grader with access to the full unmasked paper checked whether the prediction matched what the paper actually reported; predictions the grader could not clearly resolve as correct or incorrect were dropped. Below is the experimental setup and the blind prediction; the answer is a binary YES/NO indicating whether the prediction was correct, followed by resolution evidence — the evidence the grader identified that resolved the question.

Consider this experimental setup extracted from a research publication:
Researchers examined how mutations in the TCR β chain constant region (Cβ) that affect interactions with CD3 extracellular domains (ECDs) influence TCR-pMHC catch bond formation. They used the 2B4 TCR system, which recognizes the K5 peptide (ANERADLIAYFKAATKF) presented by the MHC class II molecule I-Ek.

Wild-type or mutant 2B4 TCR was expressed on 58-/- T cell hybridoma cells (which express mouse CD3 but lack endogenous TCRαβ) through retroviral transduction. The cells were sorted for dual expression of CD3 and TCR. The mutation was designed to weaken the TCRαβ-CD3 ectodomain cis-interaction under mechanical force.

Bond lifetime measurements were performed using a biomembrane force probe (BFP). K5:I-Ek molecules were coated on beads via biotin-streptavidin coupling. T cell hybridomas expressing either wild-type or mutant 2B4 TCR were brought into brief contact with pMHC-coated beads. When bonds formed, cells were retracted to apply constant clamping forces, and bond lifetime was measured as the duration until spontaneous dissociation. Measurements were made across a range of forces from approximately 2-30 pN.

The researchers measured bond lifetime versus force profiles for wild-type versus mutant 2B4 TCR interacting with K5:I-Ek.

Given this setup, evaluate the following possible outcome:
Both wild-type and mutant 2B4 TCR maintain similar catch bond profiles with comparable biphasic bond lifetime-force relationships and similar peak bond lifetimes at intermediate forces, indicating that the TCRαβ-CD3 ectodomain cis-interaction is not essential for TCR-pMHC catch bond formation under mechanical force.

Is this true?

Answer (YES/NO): NO